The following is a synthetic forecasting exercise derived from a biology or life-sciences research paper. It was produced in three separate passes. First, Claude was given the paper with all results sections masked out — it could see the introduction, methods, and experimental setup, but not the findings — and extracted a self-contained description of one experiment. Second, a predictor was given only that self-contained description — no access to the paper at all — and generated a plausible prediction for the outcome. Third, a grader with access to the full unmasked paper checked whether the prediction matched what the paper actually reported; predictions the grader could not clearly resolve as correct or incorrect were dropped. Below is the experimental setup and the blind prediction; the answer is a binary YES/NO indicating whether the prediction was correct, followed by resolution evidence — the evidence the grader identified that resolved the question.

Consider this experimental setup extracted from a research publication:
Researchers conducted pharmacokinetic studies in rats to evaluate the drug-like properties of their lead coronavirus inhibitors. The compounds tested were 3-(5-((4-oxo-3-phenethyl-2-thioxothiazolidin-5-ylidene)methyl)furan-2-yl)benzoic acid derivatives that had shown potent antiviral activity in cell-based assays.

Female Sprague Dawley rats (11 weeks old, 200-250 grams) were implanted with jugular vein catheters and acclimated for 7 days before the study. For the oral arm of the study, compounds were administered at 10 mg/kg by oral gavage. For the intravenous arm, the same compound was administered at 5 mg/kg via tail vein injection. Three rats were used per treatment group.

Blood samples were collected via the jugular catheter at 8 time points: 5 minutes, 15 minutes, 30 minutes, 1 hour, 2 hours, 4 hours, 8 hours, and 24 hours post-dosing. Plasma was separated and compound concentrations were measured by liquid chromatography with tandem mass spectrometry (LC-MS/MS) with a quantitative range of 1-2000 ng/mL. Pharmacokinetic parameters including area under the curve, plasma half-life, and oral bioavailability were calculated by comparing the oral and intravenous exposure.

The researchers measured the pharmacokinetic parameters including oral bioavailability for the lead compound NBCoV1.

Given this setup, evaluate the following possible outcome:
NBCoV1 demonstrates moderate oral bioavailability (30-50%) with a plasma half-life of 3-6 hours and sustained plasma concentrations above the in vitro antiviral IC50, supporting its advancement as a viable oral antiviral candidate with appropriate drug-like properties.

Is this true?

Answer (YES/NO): NO